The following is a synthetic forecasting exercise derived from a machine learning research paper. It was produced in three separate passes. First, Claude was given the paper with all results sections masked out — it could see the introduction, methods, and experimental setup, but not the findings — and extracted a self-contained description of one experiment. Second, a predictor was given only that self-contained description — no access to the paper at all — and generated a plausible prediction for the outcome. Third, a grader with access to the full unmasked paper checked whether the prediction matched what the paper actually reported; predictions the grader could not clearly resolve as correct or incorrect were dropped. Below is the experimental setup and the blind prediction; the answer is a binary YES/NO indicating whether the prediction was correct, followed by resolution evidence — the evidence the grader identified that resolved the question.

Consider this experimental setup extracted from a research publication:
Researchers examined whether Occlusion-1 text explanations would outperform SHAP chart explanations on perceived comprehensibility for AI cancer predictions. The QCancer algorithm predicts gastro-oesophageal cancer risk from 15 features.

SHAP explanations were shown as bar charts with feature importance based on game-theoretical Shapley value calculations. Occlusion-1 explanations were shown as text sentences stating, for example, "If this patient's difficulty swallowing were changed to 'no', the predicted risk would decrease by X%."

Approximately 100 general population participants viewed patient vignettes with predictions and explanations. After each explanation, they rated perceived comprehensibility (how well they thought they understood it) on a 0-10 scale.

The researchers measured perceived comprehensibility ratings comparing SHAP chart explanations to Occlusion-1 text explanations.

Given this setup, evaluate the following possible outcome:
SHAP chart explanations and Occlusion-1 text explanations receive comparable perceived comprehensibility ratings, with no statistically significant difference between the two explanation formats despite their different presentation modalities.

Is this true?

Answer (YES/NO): NO